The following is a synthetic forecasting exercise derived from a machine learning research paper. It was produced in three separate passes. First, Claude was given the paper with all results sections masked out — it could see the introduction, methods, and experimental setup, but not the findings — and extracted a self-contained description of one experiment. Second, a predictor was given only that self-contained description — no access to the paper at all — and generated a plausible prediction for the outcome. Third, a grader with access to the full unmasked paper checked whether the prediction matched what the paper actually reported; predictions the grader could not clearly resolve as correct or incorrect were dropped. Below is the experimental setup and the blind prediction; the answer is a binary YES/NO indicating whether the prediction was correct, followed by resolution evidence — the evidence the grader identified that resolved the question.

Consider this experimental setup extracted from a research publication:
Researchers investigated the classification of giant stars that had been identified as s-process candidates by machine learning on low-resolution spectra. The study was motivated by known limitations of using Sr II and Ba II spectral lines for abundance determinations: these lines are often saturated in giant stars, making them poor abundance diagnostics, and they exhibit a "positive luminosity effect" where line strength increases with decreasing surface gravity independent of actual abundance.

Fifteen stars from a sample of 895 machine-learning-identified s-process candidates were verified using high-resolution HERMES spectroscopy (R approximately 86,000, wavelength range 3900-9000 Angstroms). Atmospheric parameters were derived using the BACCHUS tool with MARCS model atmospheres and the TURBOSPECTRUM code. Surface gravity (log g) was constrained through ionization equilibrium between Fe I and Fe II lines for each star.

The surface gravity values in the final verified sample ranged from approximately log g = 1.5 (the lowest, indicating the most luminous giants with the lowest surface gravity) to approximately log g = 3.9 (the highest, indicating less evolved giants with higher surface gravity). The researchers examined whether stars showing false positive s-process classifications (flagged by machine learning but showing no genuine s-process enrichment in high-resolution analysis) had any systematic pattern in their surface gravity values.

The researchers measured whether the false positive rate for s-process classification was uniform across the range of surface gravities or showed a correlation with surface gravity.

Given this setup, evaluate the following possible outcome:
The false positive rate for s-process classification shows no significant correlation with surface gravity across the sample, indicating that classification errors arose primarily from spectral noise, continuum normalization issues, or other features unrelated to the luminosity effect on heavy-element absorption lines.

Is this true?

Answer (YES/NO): YES